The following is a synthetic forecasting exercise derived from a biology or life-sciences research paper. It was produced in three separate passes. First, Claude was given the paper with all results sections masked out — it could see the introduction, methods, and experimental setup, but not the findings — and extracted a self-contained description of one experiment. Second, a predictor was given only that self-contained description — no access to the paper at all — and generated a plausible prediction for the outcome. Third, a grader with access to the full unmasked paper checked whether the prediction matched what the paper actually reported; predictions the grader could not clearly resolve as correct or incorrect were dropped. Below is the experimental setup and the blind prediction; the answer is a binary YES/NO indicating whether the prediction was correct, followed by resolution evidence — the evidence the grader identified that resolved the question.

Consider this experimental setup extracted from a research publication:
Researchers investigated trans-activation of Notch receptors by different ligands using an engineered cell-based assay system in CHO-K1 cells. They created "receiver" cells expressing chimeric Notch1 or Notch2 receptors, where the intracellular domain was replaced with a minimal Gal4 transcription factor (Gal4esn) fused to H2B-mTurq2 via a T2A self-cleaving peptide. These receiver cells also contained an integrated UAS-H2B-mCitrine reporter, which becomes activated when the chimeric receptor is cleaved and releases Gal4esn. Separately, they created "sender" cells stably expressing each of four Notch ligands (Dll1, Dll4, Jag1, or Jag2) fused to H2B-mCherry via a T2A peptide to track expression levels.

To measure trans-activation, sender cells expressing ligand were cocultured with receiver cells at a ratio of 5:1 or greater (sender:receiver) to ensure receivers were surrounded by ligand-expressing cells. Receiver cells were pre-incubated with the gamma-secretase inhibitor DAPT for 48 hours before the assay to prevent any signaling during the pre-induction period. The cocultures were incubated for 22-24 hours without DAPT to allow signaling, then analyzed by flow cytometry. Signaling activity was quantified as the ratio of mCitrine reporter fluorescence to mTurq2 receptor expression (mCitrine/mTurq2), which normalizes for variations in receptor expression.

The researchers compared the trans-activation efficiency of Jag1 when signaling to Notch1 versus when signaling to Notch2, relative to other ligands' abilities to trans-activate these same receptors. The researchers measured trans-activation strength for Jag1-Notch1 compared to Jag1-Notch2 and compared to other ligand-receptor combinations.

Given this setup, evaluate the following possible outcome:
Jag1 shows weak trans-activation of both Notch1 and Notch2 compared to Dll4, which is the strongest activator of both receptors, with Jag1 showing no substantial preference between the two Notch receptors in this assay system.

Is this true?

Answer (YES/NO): NO